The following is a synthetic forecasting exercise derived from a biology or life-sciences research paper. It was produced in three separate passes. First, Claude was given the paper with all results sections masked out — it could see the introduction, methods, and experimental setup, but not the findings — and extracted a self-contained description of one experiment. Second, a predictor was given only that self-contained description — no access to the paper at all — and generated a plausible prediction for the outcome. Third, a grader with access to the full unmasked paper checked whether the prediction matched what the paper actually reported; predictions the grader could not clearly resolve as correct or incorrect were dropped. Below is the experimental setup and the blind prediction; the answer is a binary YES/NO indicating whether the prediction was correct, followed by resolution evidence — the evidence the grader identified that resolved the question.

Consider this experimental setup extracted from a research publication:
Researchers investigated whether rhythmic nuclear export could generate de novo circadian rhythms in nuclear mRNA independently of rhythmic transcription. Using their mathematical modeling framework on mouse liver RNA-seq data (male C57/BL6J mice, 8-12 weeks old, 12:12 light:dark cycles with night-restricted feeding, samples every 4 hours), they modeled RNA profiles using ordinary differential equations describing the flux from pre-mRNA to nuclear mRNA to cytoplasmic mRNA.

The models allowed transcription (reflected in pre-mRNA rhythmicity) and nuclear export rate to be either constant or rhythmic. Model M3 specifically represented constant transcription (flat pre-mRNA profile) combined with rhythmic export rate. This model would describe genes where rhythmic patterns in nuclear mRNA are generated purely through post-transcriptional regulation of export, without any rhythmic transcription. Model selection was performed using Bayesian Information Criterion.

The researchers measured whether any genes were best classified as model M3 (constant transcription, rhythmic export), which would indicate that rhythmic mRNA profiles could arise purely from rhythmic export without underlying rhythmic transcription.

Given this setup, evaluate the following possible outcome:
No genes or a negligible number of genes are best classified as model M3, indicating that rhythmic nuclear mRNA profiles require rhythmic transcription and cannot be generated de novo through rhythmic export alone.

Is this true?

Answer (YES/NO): NO